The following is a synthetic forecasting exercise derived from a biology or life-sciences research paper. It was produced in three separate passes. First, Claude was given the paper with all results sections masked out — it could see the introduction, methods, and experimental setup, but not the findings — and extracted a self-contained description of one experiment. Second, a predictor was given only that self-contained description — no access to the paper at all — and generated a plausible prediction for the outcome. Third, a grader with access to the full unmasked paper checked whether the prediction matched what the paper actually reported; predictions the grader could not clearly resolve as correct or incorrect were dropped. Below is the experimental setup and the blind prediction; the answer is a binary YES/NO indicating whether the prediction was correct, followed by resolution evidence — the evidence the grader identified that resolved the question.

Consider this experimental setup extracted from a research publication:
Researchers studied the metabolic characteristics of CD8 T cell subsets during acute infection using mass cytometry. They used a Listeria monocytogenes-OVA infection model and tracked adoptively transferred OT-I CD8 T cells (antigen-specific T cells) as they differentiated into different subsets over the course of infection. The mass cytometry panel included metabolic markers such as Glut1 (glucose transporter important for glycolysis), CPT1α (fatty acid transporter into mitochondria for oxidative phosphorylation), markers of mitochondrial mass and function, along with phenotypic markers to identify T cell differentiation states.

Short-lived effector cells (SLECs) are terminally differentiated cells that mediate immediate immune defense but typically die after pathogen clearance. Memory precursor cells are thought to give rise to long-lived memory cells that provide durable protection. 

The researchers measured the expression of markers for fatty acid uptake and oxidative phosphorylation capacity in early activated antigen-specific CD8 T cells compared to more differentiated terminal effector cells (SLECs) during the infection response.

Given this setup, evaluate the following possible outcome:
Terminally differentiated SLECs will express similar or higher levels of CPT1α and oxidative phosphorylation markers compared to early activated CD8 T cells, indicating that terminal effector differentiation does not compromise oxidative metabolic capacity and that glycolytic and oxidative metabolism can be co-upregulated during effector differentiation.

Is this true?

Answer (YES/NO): NO